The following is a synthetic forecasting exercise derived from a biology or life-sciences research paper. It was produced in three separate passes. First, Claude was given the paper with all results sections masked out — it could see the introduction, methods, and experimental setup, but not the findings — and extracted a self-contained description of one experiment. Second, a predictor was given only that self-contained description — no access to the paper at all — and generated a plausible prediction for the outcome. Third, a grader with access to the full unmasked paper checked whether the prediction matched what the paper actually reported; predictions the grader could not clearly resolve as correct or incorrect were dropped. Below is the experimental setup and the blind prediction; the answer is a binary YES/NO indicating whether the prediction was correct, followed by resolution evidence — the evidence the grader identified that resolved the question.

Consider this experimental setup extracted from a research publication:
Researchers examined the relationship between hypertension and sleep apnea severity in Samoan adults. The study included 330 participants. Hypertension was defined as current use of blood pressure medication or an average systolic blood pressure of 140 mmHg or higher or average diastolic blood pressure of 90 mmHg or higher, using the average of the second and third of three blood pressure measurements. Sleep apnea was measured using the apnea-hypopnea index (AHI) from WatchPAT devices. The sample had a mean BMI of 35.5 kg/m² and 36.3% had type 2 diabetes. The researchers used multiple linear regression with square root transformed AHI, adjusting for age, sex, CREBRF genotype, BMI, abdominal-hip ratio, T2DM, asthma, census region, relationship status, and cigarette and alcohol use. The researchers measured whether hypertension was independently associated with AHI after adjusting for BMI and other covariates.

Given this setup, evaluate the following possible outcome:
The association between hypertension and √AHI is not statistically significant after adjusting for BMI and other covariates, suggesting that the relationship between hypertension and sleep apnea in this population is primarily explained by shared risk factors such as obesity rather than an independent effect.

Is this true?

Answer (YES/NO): YES